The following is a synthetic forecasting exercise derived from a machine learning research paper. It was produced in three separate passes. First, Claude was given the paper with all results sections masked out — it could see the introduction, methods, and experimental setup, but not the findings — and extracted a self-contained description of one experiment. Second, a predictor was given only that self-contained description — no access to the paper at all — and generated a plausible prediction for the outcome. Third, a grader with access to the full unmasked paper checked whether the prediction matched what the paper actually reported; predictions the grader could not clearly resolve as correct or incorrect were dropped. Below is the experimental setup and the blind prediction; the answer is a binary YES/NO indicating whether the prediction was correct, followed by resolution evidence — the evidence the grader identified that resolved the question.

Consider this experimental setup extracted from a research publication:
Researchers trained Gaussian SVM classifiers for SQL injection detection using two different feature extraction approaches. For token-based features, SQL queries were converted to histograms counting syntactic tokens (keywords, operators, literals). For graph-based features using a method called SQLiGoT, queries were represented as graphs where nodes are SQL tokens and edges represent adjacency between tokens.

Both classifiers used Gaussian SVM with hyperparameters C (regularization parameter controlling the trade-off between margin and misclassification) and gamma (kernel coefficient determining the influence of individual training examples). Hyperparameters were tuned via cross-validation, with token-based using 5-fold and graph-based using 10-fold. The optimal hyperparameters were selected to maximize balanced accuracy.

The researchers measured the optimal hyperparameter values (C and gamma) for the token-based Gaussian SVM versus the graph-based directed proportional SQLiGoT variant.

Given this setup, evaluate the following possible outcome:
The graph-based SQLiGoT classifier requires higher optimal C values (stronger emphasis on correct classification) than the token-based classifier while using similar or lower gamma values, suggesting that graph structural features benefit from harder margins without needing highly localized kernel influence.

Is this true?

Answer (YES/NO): NO